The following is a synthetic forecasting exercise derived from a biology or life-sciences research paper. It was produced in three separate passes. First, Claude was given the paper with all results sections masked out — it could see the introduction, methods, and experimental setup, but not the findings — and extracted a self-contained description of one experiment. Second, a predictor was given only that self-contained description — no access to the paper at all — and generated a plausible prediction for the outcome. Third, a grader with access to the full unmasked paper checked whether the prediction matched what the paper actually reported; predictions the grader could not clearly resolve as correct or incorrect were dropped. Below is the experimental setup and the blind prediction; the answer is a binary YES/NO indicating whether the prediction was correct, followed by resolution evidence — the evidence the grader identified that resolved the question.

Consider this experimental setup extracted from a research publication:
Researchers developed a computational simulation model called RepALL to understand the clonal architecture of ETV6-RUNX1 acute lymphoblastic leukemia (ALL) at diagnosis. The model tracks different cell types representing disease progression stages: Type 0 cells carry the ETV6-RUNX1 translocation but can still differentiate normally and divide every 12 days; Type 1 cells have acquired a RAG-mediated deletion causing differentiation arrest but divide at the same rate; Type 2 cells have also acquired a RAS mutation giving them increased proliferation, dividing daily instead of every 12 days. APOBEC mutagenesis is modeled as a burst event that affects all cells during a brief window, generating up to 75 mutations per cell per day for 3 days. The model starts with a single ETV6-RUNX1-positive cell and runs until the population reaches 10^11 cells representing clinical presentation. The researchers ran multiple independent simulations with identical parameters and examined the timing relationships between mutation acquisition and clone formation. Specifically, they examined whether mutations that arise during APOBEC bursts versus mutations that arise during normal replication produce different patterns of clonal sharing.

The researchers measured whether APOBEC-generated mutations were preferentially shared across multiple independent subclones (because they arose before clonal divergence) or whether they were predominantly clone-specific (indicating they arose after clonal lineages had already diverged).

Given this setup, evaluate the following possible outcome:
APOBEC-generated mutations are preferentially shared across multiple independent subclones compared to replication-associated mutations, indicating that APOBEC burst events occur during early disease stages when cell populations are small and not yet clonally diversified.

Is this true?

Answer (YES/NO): YES